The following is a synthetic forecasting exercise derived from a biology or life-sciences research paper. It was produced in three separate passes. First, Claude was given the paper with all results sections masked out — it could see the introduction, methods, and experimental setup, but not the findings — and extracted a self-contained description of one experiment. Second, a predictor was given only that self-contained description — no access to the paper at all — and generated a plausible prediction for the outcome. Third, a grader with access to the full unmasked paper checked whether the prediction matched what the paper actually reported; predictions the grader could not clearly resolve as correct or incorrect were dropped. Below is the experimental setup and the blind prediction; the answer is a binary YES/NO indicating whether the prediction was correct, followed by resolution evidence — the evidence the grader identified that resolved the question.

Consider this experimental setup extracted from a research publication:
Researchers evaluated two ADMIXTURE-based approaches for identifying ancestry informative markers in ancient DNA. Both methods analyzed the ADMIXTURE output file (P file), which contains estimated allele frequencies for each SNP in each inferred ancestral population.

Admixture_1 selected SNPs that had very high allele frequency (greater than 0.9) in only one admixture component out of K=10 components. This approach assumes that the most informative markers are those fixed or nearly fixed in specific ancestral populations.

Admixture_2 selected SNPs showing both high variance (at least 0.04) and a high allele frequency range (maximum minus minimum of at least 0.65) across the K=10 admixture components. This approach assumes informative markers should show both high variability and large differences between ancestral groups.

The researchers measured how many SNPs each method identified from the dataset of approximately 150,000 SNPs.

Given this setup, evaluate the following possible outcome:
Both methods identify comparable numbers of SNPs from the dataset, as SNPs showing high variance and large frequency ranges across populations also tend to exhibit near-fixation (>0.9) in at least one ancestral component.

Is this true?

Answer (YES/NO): YES